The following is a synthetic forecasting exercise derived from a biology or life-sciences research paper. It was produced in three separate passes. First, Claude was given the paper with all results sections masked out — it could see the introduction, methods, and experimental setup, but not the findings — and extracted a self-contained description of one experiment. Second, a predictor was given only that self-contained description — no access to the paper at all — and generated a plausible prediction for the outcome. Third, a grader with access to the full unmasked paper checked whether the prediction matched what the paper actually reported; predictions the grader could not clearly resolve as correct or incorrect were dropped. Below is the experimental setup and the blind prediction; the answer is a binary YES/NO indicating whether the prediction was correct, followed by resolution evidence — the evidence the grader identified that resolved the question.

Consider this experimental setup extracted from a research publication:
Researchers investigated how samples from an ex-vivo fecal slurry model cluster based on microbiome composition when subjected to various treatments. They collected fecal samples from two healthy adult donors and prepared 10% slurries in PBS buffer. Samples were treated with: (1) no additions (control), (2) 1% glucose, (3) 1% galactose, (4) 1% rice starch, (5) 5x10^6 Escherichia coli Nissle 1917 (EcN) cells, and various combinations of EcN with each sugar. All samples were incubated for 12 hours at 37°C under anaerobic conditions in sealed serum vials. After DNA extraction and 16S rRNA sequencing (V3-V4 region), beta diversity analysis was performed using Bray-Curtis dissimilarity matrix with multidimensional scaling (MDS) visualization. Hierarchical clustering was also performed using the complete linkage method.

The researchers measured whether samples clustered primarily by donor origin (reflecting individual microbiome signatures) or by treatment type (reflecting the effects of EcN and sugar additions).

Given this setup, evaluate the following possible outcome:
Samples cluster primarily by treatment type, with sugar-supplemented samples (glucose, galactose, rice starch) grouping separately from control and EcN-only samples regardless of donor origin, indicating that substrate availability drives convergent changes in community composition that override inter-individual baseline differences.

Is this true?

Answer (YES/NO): NO